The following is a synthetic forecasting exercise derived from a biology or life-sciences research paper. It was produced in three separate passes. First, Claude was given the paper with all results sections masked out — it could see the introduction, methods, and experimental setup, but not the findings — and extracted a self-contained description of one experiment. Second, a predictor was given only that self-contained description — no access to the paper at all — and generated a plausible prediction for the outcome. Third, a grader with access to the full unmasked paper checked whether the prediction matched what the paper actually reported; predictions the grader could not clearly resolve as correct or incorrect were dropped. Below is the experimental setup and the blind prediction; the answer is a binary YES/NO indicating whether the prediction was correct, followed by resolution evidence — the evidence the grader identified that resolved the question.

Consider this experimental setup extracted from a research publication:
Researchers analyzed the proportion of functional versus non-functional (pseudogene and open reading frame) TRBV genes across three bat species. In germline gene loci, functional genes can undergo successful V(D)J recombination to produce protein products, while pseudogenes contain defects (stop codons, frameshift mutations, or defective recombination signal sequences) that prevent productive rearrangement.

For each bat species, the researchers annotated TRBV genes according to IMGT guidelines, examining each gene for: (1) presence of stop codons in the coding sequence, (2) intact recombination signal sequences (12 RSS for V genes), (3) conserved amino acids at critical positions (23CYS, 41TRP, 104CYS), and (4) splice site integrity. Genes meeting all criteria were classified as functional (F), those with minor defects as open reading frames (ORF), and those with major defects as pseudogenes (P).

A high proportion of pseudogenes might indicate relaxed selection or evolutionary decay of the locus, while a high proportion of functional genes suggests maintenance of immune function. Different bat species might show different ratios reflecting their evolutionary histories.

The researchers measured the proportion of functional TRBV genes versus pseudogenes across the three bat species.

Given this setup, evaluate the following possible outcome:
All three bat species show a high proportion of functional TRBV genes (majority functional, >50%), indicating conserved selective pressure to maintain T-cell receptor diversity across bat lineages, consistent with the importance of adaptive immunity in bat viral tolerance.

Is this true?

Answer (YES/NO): YES